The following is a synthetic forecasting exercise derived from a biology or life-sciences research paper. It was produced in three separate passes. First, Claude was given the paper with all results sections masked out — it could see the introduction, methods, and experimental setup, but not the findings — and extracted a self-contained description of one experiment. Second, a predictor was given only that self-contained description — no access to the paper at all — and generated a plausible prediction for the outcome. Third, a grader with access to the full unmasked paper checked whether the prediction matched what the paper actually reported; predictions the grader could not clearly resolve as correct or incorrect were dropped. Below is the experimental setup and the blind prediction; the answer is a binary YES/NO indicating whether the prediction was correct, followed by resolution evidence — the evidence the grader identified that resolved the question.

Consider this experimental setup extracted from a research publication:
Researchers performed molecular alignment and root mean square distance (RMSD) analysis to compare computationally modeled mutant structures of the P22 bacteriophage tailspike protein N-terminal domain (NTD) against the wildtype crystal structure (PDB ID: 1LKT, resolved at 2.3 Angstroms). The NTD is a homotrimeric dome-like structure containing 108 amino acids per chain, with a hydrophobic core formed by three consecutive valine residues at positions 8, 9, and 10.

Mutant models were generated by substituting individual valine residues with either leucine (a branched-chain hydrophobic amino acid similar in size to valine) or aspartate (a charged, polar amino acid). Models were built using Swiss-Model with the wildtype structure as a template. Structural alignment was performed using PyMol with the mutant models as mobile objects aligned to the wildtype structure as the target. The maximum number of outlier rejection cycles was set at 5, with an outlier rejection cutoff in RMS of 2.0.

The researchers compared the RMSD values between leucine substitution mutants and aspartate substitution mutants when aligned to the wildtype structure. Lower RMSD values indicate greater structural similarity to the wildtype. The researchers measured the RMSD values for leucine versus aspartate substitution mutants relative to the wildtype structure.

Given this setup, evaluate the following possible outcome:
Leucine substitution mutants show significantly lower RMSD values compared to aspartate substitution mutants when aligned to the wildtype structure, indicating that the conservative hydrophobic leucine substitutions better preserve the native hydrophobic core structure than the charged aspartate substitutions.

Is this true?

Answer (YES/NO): YES